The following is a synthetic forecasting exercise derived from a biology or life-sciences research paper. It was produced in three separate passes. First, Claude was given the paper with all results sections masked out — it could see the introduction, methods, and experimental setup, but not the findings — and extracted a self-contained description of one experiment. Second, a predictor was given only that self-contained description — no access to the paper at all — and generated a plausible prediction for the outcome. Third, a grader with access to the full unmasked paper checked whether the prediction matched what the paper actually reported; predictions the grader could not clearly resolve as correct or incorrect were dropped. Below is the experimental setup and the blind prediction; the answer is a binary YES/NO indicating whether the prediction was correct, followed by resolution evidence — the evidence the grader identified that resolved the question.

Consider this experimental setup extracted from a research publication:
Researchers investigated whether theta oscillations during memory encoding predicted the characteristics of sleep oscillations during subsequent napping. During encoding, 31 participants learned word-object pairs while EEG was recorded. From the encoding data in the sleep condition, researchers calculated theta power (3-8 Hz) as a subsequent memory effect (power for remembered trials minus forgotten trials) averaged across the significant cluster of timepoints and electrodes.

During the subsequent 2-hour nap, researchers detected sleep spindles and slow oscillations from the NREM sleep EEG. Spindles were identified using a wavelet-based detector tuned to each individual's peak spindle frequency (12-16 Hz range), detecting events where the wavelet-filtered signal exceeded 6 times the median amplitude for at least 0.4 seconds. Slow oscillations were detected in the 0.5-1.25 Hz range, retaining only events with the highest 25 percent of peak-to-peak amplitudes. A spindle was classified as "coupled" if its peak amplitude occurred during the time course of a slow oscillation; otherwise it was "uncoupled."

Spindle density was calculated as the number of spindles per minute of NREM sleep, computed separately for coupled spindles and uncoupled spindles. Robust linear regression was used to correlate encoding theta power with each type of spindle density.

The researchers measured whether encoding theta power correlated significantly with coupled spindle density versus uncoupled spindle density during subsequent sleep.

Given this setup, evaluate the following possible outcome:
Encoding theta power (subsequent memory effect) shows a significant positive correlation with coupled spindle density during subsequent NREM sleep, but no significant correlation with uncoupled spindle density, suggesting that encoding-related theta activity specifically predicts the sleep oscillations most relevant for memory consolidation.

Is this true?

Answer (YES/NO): YES